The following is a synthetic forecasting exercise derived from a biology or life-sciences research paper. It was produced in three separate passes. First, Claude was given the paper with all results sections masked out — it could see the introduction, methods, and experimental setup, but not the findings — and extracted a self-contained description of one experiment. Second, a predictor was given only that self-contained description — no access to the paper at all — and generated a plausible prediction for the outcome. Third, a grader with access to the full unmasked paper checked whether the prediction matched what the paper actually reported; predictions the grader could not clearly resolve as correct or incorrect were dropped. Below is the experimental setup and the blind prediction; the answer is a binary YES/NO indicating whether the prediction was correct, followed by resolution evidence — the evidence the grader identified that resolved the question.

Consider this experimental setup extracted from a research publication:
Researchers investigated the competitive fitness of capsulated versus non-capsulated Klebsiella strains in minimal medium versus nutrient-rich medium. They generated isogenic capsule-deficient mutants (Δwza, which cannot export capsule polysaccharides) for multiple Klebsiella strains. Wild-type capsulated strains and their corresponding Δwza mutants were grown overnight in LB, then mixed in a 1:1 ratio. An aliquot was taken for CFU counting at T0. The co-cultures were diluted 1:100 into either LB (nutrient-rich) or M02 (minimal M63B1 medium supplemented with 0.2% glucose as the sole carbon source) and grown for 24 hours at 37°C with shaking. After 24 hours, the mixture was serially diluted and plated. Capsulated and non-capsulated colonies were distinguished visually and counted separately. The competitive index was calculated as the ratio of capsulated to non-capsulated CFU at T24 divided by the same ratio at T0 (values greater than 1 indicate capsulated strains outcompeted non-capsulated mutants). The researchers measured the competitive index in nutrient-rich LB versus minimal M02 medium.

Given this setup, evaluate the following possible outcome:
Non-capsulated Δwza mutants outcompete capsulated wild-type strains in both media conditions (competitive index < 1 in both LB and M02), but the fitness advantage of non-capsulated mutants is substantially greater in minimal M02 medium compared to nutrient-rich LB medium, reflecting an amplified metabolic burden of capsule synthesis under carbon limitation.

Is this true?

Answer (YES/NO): NO